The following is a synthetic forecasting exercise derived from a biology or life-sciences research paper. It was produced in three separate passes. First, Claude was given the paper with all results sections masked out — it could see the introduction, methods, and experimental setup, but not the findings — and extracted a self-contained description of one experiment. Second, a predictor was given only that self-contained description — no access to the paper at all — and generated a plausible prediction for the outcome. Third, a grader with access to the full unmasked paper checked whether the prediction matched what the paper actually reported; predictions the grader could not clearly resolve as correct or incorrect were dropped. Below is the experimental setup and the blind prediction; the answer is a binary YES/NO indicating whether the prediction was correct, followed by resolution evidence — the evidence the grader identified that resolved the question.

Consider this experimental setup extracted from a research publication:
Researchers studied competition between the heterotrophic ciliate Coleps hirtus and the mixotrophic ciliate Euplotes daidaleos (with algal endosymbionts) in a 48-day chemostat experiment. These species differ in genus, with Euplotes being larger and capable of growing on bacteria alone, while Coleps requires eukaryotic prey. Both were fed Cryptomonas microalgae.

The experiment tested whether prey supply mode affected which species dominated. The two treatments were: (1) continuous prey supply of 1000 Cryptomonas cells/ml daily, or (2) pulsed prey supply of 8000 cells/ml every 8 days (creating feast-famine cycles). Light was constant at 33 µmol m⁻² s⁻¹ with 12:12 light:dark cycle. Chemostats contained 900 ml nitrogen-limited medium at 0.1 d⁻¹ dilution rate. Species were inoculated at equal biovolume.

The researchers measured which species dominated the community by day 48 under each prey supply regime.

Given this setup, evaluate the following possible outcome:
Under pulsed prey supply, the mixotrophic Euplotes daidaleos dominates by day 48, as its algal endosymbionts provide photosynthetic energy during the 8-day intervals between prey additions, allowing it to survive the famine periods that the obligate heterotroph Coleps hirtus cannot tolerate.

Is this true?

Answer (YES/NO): YES